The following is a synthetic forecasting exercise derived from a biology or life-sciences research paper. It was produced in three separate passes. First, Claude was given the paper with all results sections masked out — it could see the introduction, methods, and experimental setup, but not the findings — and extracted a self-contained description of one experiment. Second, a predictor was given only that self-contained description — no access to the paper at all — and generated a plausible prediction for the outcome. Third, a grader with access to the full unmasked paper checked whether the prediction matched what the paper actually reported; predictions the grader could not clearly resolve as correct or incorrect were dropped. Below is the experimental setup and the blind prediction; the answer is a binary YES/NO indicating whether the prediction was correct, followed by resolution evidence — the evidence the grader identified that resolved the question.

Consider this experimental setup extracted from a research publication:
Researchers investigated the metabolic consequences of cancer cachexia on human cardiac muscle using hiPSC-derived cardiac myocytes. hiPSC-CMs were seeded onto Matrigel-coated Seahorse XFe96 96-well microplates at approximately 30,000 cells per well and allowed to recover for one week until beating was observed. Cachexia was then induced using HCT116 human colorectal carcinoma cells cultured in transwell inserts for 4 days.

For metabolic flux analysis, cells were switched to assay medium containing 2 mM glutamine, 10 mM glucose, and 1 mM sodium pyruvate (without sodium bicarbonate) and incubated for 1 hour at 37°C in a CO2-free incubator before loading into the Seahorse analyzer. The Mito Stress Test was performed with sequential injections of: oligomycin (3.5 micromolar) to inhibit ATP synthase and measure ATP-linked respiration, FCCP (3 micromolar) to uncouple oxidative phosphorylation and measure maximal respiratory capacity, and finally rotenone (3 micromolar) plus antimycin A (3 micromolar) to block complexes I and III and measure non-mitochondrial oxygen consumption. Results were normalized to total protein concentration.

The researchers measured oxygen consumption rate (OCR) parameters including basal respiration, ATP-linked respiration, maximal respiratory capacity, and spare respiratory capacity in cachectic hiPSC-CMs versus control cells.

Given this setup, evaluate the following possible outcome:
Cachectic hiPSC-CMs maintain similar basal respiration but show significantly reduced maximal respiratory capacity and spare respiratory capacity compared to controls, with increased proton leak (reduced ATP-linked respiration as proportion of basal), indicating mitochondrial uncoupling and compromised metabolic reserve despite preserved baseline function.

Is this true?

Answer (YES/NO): NO